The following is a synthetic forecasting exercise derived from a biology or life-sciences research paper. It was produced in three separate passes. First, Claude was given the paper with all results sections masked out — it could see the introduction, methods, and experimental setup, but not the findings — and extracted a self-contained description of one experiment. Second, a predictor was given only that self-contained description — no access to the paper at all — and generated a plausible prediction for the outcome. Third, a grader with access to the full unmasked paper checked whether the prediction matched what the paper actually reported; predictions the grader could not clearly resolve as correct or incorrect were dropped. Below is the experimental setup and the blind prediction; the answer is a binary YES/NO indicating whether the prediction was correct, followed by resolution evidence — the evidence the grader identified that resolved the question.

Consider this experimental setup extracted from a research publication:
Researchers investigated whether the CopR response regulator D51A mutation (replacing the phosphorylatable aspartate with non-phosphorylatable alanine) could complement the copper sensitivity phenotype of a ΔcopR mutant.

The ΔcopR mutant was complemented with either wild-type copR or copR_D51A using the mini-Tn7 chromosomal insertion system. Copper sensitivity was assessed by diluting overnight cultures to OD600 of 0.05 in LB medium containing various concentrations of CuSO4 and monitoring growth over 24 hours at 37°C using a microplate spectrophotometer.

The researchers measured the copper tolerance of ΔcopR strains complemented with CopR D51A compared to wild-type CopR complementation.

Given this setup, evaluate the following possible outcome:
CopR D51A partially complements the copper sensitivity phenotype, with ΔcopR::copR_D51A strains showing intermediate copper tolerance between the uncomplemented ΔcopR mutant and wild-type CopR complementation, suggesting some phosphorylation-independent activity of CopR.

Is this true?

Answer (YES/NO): NO